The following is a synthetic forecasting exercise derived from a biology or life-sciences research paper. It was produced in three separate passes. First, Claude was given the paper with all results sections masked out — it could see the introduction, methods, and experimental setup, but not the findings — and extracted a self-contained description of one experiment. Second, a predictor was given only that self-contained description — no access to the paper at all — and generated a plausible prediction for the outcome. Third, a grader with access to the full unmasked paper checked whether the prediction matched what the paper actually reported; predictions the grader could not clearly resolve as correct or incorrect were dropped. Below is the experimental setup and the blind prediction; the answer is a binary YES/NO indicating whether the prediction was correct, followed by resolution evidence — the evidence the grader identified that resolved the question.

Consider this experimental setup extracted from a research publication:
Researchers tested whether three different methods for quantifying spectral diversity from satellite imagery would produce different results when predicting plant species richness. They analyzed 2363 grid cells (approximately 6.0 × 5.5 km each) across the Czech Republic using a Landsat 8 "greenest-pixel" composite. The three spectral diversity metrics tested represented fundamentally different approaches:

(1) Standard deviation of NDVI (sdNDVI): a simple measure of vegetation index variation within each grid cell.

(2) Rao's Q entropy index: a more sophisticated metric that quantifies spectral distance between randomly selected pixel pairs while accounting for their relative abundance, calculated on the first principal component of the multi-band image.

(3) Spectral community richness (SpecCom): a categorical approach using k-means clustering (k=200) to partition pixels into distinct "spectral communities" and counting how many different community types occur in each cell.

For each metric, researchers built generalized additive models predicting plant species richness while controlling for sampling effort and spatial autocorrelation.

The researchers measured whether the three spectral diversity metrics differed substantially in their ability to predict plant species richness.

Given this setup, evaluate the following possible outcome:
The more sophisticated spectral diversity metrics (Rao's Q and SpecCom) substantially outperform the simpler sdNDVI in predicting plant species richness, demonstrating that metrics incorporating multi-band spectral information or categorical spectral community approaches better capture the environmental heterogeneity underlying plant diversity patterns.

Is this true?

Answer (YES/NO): NO